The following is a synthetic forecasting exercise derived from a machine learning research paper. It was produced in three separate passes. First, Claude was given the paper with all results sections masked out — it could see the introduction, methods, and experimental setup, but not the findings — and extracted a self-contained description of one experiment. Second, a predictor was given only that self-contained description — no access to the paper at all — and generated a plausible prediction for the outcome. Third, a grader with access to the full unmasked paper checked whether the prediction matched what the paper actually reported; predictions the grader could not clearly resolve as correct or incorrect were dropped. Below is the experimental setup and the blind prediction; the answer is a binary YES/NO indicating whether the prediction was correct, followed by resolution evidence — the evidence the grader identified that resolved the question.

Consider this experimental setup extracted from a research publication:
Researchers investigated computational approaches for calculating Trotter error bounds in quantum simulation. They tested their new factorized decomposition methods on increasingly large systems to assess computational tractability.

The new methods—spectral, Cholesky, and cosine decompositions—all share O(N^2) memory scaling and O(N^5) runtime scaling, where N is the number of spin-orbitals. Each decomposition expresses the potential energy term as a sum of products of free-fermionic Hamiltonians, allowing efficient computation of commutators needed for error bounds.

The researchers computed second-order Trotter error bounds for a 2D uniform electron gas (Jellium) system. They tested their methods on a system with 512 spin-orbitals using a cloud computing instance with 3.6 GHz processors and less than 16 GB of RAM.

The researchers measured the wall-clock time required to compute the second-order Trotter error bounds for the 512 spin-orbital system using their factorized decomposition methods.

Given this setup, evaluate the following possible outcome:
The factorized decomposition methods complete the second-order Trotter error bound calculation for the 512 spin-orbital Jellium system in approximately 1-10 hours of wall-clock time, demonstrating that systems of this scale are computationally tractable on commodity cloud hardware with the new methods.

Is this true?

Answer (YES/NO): YES